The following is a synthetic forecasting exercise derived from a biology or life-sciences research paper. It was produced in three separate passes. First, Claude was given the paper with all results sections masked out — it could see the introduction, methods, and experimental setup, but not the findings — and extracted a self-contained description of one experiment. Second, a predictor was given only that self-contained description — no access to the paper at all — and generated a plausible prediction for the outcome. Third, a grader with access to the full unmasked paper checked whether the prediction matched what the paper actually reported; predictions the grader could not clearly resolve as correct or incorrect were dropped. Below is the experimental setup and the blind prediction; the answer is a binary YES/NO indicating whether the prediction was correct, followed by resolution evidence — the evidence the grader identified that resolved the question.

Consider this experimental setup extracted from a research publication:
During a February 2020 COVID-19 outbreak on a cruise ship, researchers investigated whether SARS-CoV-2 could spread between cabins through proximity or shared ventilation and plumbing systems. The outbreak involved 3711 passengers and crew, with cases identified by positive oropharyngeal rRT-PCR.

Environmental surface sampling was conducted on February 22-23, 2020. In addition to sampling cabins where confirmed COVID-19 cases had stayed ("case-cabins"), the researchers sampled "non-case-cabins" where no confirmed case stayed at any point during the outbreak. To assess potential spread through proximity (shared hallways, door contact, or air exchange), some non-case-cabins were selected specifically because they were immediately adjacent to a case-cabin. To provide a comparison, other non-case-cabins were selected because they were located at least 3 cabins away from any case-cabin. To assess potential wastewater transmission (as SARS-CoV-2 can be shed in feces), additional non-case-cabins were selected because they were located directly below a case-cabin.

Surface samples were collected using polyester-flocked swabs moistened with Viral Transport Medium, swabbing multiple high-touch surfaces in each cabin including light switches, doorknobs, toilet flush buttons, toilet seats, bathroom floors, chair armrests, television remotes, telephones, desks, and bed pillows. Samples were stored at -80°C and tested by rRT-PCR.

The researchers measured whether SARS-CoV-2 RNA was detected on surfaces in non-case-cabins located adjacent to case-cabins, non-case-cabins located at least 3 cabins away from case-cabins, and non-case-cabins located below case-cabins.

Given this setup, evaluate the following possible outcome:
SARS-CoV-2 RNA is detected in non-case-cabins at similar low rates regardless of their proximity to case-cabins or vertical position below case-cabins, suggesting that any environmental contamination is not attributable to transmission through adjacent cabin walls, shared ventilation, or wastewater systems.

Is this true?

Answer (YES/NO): NO